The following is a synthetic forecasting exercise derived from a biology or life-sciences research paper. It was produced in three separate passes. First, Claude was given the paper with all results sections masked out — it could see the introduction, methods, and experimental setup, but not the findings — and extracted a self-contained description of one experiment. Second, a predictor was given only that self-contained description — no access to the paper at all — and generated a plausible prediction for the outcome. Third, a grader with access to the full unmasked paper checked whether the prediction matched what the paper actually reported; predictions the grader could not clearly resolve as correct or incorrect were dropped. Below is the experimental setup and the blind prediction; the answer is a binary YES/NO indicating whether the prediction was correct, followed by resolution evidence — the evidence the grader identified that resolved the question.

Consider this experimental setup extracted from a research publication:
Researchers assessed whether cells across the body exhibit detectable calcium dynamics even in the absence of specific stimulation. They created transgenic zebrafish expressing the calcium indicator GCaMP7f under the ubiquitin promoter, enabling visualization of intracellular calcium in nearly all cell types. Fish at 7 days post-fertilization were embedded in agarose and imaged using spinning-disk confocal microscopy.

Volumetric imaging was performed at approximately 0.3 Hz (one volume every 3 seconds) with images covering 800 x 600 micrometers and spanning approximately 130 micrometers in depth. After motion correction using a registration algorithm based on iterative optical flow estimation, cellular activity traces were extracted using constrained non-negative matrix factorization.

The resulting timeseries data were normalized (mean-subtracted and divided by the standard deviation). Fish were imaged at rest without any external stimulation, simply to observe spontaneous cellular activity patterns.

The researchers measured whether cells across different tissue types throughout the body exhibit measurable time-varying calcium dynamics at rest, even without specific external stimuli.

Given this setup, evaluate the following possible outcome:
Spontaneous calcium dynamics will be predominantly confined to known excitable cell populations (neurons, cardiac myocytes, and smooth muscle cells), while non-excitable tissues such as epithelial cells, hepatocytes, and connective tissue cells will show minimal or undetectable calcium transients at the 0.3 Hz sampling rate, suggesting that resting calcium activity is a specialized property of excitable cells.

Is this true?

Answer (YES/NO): NO